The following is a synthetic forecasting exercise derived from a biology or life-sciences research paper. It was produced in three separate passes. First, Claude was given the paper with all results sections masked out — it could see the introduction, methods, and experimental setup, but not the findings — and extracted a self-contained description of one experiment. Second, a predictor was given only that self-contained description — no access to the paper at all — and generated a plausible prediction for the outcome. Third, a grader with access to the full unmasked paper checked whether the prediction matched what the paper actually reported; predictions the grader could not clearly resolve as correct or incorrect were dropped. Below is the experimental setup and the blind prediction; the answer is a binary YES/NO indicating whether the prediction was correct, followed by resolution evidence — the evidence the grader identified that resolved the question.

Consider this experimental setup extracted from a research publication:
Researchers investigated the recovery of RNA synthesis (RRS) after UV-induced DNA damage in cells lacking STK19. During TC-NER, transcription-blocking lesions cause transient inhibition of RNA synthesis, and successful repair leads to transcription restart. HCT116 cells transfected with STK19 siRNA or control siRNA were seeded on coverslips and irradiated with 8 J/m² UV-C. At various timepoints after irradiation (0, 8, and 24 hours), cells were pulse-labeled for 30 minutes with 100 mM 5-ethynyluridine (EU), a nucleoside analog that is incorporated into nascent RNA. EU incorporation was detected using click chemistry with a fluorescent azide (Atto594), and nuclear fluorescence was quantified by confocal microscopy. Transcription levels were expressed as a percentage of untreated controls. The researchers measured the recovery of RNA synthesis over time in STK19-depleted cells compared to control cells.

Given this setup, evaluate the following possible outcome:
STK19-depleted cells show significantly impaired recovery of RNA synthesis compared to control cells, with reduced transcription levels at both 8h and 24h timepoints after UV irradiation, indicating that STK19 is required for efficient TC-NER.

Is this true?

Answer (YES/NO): YES